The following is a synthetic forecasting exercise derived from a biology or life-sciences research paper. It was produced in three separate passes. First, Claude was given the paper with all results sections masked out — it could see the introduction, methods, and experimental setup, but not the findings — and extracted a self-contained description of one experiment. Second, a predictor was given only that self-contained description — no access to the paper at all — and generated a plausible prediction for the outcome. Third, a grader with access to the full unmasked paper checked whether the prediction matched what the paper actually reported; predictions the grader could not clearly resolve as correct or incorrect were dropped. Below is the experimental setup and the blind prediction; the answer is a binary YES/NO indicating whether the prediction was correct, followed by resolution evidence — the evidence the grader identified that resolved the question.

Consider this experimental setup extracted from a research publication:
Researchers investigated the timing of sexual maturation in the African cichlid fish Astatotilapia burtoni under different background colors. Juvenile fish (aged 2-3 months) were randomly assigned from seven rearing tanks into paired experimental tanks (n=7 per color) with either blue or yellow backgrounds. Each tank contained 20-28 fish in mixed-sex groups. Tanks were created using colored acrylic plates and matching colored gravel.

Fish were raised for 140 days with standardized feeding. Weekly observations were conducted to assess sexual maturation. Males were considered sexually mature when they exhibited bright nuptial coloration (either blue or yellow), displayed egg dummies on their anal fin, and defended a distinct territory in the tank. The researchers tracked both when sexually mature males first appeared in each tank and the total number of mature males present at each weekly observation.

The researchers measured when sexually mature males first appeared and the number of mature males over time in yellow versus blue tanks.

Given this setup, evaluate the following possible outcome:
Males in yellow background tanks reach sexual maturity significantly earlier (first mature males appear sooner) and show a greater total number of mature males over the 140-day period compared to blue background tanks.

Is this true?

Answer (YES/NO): NO